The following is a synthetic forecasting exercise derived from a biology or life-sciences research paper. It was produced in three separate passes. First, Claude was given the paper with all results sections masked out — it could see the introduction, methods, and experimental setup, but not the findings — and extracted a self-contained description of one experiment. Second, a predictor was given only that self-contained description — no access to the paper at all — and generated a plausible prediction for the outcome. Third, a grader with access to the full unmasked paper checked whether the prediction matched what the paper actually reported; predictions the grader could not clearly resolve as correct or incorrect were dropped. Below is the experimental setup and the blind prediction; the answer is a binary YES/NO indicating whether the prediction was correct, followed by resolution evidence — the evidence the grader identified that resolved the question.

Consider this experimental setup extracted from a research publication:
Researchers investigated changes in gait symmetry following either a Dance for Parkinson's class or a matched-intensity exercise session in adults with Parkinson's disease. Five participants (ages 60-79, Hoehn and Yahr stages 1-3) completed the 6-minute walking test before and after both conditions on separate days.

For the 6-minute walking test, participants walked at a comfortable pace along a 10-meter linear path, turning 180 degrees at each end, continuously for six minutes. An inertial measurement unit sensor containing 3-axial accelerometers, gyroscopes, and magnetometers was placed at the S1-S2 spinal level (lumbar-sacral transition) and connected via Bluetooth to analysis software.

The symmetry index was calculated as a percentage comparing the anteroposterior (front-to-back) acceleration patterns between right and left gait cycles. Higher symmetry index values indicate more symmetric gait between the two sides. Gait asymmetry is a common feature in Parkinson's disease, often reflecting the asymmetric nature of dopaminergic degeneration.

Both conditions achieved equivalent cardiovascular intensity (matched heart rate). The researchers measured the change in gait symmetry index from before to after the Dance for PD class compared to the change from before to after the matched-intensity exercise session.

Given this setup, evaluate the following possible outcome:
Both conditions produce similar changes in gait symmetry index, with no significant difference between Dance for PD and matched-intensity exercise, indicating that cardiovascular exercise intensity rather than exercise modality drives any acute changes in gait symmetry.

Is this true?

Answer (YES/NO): NO